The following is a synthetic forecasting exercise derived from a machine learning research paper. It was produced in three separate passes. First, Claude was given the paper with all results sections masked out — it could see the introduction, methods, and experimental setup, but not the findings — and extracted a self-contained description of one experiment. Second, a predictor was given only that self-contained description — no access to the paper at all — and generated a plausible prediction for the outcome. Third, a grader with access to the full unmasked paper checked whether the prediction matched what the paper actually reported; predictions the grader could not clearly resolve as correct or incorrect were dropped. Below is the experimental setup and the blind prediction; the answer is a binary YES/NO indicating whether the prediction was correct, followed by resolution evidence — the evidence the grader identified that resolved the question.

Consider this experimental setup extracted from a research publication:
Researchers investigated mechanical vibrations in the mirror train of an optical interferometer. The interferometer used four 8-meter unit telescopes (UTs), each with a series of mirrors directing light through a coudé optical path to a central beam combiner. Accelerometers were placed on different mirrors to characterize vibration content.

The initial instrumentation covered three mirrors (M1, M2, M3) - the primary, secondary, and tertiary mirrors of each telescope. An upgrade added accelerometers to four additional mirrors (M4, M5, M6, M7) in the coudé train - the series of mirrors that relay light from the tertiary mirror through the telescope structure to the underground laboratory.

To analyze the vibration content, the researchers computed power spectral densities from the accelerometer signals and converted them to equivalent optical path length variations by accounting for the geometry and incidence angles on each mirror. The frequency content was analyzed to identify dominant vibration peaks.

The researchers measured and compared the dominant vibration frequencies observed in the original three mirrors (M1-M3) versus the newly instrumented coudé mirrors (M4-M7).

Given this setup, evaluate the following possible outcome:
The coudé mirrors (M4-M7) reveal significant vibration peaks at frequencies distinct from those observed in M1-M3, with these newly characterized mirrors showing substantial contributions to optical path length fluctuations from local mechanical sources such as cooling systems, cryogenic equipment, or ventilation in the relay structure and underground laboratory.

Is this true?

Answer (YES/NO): NO